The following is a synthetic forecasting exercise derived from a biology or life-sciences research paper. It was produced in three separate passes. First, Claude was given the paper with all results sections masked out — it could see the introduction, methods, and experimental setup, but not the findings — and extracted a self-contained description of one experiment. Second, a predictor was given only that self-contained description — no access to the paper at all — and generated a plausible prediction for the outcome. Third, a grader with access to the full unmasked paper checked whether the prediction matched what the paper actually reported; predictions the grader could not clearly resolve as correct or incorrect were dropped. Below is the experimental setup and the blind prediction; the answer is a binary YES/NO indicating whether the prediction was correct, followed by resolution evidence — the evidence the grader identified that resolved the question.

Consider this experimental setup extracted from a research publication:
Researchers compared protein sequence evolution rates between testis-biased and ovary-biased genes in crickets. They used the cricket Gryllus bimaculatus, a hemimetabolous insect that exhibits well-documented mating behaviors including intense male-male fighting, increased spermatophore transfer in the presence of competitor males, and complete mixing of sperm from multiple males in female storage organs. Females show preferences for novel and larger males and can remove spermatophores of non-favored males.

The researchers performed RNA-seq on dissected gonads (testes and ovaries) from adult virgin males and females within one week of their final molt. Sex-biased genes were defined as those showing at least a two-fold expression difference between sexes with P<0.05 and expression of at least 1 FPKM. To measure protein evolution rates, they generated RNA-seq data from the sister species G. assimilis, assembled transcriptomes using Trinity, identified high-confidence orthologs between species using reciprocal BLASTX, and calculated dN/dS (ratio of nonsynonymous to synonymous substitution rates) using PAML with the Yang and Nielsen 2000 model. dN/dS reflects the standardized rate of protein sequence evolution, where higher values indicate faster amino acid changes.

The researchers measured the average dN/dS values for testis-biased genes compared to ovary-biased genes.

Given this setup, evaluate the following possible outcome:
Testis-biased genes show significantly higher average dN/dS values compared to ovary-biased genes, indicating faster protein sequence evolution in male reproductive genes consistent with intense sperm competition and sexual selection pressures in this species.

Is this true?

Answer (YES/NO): YES